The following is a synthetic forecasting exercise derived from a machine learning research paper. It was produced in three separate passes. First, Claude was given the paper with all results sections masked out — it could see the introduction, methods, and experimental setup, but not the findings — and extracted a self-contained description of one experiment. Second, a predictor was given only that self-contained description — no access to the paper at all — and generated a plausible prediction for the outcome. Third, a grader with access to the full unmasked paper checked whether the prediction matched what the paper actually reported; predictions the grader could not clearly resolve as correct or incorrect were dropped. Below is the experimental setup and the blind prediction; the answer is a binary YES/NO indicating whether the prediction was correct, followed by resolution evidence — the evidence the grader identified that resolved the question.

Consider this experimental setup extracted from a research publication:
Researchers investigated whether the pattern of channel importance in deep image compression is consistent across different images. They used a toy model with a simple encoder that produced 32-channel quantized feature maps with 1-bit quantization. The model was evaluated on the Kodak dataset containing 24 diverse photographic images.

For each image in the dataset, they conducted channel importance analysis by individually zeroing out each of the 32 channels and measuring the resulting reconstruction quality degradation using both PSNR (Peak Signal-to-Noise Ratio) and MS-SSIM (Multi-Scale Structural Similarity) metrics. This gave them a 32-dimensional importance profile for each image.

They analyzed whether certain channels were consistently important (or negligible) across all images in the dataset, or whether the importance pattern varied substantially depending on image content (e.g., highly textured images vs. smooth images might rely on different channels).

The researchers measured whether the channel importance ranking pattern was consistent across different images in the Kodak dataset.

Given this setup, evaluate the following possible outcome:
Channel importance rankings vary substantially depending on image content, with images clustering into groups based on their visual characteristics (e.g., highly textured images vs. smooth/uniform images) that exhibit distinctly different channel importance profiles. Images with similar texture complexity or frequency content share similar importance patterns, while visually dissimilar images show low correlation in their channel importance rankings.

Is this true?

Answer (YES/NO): NO